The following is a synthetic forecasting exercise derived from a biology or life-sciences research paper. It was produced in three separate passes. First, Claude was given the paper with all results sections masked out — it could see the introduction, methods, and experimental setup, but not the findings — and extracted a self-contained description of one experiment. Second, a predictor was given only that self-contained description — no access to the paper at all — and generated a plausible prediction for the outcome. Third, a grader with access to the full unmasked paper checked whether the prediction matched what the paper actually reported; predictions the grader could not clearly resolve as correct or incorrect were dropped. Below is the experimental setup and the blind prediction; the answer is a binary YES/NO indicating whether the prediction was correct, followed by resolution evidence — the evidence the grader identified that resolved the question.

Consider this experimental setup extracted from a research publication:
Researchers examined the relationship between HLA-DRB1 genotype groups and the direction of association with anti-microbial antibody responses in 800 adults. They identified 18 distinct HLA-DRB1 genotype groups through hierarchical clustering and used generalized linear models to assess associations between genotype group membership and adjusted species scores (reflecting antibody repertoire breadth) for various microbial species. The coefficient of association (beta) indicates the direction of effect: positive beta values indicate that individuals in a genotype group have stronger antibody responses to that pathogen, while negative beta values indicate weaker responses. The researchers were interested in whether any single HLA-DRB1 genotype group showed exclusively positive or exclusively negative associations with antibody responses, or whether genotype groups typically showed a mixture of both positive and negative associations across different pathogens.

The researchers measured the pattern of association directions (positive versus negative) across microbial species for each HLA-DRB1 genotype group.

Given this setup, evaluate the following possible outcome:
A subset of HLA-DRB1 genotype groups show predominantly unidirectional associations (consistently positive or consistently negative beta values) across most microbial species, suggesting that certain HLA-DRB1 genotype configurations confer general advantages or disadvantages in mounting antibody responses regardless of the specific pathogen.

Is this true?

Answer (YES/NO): NO